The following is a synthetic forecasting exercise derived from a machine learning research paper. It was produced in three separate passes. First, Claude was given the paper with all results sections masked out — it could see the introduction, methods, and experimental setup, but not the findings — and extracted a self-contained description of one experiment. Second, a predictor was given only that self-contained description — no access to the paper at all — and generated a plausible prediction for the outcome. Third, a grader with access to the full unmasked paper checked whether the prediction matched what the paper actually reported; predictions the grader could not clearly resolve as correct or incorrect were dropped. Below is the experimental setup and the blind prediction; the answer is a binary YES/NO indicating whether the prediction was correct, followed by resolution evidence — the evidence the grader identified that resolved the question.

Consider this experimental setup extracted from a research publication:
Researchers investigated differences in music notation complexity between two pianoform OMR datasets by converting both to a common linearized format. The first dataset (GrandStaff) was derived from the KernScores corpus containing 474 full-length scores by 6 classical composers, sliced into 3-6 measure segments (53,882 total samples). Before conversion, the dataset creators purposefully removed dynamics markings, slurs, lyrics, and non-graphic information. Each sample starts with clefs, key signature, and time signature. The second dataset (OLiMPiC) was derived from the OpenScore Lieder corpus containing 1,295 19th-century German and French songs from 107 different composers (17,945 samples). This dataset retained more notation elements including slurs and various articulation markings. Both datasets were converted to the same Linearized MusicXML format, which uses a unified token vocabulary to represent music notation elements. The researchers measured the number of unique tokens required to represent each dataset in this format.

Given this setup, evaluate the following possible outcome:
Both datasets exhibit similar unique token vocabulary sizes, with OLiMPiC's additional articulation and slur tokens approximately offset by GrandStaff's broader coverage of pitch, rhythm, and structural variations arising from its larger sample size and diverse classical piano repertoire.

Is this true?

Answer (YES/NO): NO